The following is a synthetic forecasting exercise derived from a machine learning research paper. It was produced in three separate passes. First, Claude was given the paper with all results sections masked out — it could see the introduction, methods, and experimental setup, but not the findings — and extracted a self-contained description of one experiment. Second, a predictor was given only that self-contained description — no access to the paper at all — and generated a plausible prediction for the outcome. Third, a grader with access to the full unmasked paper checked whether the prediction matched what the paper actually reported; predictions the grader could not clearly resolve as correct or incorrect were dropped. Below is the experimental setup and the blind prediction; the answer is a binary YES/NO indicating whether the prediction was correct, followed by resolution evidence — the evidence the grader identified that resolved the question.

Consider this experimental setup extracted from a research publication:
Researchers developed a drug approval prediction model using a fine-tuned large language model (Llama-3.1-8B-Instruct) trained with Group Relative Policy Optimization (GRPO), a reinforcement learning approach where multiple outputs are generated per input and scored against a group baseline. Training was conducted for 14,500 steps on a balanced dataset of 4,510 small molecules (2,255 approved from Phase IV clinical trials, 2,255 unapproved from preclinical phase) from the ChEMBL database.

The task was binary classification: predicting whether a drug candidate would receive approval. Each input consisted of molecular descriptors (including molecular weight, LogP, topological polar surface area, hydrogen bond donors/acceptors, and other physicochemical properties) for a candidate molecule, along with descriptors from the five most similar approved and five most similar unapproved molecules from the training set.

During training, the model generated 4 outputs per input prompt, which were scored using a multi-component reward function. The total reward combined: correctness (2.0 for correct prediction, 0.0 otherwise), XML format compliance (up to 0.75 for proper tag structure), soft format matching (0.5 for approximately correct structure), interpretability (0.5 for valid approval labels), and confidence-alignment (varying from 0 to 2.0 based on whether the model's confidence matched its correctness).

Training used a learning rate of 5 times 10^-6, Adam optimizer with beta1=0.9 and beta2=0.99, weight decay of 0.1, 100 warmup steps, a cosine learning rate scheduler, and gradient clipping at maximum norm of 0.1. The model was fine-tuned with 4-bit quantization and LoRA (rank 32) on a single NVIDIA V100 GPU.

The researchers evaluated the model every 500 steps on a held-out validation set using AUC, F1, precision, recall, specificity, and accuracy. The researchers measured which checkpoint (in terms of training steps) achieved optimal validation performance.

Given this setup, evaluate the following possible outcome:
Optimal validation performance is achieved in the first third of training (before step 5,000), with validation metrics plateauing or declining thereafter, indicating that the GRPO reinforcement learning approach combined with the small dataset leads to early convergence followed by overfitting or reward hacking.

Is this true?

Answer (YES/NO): NO